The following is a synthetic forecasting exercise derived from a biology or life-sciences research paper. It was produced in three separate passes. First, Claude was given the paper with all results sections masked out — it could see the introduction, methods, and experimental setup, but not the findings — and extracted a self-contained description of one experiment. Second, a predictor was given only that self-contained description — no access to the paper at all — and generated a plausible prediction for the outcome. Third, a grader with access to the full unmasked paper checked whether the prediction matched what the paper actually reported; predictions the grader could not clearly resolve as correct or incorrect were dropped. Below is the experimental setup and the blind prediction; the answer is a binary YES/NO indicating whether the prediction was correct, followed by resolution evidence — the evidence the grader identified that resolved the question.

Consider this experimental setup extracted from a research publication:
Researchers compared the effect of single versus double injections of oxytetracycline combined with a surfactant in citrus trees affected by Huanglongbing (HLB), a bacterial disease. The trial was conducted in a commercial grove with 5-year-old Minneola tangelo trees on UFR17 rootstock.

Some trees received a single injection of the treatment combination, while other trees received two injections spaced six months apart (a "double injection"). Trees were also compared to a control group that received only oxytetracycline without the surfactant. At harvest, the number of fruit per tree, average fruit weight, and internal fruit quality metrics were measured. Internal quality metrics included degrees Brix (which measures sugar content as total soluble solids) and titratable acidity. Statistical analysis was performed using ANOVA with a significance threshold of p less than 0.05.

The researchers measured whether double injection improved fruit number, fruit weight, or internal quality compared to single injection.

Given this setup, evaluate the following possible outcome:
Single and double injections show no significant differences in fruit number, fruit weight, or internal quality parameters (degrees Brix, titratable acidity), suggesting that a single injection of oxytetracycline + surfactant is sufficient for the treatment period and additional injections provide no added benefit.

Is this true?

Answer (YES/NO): NO